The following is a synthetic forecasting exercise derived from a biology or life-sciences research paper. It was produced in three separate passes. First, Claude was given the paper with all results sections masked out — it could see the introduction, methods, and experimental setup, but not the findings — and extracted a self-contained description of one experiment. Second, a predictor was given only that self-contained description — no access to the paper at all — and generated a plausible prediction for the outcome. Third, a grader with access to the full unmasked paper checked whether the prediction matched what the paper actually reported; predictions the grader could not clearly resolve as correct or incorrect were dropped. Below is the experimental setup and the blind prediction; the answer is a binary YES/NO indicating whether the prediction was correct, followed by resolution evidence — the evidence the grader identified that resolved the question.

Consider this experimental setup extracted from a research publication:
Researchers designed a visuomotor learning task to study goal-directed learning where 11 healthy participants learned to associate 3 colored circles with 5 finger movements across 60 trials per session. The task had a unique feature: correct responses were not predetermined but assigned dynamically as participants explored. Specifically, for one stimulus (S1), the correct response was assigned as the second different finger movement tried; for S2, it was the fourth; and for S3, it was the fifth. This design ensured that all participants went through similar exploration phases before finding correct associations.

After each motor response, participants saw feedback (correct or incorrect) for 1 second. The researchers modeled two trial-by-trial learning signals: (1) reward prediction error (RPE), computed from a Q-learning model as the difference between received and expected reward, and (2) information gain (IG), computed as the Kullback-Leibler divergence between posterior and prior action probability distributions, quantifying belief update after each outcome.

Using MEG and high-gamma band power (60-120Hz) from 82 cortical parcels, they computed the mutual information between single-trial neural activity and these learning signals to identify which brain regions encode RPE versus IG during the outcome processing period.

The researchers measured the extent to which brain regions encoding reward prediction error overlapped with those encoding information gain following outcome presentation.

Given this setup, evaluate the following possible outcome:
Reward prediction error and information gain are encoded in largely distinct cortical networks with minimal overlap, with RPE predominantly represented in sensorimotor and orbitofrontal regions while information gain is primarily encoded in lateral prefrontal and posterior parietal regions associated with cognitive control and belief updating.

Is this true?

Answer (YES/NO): NO